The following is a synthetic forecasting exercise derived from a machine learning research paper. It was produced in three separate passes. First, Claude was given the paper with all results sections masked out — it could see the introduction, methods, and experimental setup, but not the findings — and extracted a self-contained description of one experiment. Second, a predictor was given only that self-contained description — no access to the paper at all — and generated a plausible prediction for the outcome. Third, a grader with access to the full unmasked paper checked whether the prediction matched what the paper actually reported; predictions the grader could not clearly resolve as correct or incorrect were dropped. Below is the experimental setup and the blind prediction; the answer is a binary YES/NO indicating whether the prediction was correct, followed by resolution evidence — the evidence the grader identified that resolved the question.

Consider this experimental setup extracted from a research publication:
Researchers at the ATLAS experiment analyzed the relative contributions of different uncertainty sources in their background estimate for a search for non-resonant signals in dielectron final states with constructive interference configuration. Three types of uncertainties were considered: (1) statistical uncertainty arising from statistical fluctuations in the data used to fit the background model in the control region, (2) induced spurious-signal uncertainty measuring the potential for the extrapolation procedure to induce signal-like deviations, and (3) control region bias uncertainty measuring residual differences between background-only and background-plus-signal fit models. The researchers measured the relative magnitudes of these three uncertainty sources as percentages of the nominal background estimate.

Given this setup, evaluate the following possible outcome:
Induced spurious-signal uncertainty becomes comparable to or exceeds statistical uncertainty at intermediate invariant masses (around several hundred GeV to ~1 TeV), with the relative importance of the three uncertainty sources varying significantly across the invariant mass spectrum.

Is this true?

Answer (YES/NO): NO